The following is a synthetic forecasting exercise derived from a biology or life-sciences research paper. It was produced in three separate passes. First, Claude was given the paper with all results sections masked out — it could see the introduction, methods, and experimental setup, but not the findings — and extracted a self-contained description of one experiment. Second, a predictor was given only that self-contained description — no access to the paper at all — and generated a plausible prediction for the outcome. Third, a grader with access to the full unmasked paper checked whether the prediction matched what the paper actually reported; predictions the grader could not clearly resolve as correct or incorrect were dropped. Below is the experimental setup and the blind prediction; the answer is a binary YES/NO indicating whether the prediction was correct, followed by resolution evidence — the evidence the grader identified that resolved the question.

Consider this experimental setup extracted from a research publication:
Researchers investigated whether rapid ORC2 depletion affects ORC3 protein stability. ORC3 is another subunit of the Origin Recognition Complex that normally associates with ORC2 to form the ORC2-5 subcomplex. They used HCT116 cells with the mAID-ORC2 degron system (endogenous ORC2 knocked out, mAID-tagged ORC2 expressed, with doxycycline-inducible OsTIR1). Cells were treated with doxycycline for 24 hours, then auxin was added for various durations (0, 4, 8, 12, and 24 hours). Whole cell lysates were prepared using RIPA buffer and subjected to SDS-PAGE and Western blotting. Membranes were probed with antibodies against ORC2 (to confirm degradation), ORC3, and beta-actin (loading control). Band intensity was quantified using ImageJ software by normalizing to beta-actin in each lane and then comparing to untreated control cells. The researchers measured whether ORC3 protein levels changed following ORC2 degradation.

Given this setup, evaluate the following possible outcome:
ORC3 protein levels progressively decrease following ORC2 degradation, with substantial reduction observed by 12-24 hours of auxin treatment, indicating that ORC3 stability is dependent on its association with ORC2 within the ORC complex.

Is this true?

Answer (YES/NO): NO